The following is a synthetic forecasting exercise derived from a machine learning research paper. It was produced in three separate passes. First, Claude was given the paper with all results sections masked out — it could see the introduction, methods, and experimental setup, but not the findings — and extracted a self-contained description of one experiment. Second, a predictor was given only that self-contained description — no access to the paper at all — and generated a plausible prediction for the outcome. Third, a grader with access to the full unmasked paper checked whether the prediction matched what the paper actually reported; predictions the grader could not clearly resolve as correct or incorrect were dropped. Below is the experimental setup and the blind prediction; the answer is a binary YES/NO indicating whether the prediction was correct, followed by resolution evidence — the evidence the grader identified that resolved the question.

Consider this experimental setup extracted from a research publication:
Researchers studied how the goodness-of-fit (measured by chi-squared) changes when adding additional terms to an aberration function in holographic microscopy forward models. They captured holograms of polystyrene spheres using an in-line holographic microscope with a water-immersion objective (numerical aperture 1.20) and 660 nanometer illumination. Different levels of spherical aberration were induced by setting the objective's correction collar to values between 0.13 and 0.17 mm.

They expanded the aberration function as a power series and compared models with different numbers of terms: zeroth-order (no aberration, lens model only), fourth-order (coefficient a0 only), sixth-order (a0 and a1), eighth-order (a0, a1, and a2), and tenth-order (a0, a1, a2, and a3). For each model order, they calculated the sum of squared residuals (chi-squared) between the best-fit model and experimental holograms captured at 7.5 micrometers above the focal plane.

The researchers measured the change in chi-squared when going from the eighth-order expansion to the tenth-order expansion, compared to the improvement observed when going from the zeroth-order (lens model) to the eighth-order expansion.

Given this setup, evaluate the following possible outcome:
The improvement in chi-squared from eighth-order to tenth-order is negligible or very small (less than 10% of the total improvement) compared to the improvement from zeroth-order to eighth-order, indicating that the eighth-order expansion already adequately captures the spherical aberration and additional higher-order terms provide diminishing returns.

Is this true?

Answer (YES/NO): YES